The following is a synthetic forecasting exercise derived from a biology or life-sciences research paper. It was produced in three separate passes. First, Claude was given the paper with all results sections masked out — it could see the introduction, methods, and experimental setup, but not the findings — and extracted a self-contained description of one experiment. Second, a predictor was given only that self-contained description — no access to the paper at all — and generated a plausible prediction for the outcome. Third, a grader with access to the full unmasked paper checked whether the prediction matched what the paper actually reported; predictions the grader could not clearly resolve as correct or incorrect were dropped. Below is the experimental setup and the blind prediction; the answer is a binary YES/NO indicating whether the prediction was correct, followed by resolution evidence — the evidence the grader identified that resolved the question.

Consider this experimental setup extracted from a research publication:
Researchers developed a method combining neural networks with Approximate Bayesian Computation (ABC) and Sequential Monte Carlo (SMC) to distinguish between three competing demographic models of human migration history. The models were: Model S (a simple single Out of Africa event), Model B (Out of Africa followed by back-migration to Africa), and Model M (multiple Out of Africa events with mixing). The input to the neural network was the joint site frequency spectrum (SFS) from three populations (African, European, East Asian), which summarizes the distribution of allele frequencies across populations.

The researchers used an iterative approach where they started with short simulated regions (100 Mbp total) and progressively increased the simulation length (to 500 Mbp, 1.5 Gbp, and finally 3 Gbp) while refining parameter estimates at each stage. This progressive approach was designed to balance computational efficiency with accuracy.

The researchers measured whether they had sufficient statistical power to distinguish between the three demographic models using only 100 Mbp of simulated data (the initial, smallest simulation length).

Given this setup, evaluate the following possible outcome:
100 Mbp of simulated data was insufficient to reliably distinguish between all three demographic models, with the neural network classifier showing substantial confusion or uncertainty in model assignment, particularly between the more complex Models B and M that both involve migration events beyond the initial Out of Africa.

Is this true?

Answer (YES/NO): NO